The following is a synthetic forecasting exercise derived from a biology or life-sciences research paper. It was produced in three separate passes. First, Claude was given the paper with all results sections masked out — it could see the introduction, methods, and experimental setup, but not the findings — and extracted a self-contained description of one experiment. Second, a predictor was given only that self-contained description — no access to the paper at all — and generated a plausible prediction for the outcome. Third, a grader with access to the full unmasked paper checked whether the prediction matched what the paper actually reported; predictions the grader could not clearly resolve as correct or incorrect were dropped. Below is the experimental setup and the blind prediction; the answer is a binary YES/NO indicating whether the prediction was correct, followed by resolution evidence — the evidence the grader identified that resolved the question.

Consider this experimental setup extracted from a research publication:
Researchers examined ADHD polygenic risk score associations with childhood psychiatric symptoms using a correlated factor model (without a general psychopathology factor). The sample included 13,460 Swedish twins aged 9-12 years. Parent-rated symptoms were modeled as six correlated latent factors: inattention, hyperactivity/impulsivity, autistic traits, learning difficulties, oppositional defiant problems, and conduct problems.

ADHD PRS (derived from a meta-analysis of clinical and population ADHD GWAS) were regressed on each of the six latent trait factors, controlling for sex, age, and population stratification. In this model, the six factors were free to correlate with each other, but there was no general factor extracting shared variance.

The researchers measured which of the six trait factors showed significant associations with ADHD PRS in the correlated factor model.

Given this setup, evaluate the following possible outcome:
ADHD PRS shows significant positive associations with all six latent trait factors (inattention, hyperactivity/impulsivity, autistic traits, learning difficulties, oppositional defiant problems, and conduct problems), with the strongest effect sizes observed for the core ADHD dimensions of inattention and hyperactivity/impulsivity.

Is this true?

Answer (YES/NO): NO